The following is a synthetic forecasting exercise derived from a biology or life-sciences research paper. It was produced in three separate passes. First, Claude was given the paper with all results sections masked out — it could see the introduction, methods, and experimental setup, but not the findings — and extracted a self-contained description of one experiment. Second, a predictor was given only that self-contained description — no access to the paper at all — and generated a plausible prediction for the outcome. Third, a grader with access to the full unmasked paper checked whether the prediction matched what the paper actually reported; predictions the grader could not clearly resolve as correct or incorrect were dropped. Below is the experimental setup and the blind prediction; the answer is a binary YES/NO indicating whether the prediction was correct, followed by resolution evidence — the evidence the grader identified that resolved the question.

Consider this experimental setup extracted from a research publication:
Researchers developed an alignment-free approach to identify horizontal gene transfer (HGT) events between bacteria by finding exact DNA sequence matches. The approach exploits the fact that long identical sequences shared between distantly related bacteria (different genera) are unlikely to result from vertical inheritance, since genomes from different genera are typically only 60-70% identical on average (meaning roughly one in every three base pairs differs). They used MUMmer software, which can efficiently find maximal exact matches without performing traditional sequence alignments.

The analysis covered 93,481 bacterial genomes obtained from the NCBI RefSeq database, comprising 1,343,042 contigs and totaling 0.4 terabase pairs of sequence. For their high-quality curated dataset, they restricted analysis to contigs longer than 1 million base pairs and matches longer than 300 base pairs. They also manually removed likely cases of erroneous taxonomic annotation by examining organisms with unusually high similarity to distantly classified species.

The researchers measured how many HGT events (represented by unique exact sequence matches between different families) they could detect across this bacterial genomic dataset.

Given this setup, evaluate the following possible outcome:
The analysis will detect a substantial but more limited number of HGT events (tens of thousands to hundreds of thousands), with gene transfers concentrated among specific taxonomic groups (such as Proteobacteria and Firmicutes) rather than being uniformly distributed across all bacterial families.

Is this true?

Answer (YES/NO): YES